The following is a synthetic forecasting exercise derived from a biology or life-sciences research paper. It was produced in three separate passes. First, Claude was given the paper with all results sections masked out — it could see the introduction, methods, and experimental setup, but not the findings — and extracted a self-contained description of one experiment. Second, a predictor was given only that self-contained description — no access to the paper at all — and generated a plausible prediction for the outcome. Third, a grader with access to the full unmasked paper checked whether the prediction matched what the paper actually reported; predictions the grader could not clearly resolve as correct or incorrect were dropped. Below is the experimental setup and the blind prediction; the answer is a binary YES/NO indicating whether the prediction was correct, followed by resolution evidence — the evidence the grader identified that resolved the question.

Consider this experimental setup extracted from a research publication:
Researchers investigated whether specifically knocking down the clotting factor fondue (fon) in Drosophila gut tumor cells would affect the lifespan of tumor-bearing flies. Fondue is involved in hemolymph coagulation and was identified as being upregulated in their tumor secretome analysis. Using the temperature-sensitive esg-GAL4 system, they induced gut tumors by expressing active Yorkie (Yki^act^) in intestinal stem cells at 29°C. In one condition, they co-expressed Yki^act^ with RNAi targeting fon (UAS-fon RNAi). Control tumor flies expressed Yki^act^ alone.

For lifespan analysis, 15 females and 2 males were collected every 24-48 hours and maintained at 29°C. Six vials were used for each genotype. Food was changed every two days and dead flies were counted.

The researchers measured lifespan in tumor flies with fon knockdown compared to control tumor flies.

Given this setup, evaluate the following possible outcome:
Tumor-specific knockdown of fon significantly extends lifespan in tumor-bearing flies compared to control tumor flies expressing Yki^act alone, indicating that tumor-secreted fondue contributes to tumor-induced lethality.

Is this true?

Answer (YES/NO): YES